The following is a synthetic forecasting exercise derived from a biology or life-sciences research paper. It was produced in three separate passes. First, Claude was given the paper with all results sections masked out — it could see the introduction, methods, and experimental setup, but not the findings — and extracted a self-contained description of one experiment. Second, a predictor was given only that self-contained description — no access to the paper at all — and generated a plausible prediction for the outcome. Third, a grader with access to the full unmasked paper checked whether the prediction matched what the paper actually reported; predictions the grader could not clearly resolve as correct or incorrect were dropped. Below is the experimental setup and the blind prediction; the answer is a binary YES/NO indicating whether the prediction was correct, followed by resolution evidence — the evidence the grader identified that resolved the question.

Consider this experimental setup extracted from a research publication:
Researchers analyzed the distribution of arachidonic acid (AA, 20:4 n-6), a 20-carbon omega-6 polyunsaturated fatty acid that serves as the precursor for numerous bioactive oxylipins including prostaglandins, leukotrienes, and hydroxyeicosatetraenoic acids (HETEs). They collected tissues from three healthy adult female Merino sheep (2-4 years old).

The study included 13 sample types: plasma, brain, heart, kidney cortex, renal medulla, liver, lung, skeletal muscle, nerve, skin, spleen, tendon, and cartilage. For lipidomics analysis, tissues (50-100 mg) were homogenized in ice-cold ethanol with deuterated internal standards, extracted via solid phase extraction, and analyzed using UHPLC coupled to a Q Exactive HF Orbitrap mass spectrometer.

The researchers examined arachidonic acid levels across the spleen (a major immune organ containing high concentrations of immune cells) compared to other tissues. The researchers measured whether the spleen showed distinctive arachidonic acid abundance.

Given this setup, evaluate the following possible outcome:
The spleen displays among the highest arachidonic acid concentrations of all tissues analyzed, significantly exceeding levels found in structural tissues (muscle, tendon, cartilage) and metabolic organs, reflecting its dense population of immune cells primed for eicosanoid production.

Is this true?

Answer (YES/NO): NO